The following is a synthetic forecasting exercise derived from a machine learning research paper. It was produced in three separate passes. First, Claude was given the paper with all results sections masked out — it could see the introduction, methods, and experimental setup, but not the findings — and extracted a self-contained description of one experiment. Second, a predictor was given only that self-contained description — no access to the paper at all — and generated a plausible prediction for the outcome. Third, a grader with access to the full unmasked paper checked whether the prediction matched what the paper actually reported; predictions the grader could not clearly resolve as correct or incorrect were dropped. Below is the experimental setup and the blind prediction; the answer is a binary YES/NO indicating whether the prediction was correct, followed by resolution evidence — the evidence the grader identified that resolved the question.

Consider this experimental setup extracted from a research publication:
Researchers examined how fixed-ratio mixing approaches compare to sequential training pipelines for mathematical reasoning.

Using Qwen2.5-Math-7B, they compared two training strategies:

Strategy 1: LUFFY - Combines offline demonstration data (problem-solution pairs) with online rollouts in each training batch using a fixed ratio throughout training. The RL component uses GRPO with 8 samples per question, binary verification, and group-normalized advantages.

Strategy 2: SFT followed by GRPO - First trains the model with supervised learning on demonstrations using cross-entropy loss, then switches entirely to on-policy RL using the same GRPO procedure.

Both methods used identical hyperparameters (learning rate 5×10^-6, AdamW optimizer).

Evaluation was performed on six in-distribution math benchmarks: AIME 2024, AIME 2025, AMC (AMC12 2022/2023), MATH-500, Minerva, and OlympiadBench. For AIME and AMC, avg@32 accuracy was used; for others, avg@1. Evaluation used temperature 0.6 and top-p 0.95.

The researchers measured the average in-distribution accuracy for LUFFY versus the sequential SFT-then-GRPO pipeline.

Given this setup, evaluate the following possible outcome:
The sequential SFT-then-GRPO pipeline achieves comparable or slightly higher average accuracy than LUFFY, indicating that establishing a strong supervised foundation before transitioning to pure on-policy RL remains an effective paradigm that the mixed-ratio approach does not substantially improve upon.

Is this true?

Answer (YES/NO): NO